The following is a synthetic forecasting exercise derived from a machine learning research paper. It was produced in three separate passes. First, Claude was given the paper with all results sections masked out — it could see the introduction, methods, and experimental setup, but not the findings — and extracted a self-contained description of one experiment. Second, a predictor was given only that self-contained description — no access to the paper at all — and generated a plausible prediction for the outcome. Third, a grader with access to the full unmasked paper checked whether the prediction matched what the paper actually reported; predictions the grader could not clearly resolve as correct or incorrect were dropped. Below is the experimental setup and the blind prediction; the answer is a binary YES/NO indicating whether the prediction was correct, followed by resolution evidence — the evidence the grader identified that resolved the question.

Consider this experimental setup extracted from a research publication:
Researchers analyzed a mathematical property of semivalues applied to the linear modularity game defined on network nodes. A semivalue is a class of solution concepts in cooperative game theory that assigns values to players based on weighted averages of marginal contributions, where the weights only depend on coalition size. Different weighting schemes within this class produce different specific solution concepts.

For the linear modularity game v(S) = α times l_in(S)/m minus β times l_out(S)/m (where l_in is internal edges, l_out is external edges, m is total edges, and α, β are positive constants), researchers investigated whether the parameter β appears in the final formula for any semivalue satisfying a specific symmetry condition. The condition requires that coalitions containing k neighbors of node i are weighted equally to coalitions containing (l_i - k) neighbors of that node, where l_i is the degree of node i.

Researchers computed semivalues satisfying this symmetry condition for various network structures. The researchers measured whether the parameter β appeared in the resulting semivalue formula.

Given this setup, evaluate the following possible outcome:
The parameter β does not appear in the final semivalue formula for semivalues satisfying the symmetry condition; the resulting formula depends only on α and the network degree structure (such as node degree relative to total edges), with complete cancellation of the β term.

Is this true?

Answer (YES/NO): YES